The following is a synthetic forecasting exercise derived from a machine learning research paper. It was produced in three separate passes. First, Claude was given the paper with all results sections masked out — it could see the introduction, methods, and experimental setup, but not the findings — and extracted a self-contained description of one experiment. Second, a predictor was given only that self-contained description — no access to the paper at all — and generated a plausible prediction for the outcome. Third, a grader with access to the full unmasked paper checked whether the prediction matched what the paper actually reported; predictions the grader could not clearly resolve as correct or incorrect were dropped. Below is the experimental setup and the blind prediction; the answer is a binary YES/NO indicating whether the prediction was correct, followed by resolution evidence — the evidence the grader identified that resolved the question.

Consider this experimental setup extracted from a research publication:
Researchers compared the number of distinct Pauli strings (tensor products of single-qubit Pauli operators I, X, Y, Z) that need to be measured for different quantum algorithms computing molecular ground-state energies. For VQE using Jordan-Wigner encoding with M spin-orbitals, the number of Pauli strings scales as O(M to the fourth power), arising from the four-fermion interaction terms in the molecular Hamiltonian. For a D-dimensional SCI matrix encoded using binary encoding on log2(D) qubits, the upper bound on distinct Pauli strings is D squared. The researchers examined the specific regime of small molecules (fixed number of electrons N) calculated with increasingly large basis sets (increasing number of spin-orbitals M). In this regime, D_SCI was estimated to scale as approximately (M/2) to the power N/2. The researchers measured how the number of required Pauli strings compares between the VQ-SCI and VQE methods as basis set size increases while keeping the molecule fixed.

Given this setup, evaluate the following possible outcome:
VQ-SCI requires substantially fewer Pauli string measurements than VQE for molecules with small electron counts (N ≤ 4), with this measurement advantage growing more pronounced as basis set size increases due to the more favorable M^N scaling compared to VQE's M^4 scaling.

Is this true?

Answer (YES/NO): NO